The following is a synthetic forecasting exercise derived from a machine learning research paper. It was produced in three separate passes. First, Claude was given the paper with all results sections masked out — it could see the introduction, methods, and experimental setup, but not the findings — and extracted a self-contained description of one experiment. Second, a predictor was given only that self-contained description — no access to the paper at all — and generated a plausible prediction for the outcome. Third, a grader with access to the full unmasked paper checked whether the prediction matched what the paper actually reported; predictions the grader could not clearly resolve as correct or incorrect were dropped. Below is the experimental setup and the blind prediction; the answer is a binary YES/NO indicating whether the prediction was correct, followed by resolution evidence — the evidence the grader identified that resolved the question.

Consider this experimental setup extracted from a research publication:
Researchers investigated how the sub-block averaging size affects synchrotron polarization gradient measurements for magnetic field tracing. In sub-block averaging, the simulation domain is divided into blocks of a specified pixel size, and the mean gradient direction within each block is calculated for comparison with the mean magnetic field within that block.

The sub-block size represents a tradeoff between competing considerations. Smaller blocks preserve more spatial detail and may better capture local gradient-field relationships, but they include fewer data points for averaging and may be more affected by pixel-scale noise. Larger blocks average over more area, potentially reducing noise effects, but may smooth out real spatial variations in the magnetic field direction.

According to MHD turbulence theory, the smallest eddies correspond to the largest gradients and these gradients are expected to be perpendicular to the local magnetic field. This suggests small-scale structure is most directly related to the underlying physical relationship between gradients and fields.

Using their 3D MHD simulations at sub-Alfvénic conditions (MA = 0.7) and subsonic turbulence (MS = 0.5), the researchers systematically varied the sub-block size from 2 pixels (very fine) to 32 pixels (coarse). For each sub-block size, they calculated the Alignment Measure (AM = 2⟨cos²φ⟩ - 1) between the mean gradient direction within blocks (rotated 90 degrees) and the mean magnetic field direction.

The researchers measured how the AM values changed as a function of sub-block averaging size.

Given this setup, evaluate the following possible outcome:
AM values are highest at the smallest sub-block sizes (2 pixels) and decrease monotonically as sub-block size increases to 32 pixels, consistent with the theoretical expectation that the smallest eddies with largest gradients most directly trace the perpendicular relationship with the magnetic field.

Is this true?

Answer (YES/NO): NO